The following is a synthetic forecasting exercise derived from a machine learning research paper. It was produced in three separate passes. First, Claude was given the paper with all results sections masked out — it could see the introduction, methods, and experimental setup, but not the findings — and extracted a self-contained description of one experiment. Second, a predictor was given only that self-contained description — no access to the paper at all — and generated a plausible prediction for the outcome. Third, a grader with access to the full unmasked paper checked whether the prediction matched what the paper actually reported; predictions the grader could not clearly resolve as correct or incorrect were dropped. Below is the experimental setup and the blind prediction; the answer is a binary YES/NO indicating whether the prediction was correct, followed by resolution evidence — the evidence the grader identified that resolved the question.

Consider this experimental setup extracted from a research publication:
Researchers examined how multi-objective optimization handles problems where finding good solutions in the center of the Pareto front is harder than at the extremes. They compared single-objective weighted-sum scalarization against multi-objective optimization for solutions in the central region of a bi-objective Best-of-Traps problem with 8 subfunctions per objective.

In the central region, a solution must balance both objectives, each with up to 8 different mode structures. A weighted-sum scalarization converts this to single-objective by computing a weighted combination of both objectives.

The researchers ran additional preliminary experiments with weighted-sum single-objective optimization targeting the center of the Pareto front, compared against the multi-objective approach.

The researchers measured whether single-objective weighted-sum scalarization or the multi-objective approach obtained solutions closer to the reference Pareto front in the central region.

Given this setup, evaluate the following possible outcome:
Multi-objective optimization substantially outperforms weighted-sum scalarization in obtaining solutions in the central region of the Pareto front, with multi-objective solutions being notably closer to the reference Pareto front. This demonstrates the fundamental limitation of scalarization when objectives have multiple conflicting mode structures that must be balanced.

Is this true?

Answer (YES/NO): YES